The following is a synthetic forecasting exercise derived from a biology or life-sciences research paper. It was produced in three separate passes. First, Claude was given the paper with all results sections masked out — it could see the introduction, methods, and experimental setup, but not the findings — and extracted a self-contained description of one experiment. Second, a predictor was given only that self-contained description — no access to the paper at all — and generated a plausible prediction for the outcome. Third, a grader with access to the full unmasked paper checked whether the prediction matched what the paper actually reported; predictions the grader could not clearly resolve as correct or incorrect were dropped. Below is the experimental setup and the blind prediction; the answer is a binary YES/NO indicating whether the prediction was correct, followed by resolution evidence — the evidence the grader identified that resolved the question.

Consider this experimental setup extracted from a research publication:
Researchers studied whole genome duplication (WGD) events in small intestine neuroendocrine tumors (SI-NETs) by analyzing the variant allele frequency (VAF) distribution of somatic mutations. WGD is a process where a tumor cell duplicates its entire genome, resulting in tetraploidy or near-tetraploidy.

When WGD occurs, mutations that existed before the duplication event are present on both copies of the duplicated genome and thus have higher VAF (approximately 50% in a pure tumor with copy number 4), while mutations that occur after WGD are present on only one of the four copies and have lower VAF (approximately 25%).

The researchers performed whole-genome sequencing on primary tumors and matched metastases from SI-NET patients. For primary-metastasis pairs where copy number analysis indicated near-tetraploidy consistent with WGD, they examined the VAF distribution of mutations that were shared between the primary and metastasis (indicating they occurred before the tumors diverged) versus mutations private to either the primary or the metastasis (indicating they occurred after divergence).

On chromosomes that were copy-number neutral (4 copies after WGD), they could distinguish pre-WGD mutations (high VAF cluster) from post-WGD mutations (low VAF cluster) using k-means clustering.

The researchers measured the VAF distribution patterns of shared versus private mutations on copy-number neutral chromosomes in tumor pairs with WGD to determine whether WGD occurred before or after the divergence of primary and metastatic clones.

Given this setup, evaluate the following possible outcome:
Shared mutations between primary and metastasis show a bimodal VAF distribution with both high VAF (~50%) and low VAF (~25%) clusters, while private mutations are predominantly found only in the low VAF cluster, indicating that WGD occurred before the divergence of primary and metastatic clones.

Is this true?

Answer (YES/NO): YES